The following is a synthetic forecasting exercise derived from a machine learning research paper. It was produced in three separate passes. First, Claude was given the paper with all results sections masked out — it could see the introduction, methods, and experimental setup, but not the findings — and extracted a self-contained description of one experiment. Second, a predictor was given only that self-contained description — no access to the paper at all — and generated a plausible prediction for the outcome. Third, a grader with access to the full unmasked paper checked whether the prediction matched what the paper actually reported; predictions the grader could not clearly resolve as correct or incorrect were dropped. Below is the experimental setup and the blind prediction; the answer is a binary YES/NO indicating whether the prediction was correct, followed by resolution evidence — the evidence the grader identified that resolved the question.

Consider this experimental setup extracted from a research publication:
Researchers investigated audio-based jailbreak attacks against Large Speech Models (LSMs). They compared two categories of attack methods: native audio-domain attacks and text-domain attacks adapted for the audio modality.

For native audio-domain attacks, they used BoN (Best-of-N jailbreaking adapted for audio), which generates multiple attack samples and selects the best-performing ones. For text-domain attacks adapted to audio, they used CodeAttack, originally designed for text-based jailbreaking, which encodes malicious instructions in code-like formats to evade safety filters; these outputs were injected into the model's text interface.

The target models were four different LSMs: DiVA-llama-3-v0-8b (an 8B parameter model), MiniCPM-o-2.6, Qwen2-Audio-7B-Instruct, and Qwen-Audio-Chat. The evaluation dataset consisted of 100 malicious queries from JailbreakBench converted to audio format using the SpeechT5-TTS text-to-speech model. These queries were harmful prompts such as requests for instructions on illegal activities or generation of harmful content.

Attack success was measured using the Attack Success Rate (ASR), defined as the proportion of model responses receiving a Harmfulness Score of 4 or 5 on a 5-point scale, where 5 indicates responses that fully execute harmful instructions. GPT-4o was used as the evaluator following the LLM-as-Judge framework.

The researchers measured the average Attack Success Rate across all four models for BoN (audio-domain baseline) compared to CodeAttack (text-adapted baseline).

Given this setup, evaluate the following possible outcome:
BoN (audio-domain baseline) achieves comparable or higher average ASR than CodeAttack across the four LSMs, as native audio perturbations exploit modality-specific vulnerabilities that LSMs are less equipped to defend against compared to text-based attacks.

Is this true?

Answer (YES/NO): YES